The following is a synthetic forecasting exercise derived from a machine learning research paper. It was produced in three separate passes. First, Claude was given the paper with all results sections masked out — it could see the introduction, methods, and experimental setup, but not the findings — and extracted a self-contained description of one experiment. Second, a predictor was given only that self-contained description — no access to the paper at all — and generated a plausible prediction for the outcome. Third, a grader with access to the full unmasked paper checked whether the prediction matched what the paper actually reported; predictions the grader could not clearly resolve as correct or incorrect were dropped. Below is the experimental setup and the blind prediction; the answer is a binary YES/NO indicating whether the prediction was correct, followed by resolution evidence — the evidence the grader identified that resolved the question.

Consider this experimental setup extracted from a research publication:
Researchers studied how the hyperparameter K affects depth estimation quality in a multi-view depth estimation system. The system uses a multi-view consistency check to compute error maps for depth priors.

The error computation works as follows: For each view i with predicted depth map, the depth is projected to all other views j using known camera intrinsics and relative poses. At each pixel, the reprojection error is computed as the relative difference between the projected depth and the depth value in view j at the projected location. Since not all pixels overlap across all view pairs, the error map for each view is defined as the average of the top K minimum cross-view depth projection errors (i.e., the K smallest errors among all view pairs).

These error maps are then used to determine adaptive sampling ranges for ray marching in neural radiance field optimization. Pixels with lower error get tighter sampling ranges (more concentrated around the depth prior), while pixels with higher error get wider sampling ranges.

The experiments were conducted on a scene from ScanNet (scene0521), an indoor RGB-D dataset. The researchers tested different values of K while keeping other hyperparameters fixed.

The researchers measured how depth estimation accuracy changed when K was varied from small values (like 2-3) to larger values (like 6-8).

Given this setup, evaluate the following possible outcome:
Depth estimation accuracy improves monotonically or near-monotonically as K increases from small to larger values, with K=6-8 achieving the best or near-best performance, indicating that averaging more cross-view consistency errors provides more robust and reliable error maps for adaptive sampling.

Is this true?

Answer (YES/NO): NO